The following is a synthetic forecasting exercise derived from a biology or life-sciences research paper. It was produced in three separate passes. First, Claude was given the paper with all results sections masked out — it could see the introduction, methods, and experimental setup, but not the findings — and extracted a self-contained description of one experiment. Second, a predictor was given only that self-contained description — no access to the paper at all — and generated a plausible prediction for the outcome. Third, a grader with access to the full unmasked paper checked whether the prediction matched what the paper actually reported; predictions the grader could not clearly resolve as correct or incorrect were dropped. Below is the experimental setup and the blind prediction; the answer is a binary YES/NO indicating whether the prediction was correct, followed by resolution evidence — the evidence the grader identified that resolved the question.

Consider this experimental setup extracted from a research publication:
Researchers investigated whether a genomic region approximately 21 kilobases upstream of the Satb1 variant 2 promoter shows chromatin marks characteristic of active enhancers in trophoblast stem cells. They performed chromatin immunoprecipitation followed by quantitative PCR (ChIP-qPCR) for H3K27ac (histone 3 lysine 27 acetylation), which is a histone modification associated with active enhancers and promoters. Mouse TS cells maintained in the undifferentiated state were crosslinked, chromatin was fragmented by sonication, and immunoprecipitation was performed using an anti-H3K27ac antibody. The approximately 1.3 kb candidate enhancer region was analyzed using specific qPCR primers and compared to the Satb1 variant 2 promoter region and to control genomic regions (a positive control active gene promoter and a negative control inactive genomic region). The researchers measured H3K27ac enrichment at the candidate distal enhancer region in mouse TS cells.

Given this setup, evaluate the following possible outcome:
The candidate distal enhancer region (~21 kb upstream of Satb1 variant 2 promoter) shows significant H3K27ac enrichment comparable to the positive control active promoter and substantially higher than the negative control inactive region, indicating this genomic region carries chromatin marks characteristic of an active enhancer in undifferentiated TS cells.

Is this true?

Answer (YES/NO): YES